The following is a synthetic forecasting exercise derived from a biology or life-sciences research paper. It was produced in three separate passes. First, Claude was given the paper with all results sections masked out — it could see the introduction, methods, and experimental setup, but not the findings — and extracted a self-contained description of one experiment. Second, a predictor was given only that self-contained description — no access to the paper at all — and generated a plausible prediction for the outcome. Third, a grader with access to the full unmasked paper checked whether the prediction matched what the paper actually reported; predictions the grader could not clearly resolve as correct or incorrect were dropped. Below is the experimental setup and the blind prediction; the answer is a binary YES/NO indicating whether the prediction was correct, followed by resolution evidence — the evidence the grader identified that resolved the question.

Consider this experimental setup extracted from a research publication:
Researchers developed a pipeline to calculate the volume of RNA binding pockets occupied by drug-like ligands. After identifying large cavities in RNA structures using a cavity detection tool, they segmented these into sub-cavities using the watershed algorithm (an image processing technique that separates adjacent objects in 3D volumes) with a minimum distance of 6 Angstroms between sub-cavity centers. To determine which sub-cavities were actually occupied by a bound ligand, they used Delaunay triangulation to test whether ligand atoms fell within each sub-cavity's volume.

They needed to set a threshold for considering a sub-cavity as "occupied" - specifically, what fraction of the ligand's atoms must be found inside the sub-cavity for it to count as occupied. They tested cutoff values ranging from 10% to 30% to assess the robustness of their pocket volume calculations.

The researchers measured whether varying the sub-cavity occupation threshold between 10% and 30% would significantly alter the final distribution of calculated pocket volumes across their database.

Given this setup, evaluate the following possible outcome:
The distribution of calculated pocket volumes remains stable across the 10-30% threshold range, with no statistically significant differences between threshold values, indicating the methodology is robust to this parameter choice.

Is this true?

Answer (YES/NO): YES